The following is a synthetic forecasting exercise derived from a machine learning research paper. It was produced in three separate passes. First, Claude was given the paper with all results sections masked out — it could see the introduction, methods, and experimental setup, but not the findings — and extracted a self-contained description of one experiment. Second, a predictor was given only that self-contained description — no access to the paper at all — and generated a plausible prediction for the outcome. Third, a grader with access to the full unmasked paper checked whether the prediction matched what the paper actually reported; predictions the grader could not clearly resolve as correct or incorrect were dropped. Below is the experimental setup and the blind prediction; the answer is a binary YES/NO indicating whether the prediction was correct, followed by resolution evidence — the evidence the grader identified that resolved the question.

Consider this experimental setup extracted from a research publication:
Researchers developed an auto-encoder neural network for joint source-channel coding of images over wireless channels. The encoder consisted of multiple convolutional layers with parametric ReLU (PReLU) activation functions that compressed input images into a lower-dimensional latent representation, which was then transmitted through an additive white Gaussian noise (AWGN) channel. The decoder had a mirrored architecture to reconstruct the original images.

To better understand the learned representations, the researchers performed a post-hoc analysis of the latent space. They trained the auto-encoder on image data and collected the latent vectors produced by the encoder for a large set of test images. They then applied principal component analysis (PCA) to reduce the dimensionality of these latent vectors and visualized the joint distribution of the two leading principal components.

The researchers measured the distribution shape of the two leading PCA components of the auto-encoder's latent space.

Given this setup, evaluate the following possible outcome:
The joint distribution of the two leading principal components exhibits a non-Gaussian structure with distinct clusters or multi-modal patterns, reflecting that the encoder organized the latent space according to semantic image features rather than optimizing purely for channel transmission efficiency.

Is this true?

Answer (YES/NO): NO